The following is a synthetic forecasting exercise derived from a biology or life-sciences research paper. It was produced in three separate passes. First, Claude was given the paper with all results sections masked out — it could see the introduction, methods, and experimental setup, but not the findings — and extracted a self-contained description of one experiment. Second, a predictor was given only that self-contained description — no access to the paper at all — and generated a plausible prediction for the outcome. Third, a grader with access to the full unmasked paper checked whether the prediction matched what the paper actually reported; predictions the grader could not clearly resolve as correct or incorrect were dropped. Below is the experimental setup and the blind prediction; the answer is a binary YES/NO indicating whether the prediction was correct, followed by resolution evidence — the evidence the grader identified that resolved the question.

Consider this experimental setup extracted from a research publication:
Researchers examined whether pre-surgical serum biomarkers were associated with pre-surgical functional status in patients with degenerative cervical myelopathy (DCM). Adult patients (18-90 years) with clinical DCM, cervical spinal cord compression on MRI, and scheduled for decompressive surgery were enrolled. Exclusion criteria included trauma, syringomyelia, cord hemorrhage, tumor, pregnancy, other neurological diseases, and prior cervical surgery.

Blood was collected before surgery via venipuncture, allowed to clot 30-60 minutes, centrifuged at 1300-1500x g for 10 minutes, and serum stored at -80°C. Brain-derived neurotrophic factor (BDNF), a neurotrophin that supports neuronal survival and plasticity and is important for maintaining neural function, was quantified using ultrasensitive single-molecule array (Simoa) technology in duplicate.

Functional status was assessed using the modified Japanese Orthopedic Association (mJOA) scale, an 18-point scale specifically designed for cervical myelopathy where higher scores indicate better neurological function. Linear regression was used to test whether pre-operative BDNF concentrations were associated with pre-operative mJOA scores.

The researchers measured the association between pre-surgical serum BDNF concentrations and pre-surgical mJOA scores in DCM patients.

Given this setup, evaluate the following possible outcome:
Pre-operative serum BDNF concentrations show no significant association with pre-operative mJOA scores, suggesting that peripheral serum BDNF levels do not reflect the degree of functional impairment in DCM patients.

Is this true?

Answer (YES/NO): YES